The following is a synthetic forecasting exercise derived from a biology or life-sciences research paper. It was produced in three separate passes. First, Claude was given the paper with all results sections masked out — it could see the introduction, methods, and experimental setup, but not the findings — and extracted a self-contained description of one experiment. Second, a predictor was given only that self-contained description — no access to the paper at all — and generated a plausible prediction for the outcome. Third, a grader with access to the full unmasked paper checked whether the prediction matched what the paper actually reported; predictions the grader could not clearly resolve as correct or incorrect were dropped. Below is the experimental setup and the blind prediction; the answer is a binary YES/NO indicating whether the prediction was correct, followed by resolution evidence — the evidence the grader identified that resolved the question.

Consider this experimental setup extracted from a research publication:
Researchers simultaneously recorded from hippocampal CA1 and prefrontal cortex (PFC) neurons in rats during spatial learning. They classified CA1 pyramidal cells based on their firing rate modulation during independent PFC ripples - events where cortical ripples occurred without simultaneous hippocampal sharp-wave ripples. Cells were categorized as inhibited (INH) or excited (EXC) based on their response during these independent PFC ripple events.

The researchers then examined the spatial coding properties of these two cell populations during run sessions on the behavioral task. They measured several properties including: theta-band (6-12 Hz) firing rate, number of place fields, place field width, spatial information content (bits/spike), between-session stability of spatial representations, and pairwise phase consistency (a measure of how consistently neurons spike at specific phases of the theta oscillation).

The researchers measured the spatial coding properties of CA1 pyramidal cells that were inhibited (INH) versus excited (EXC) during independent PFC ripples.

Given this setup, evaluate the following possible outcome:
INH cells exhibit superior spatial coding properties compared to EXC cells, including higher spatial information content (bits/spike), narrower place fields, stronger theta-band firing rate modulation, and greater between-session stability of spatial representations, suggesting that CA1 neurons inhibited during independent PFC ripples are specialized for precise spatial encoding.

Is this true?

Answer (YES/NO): NO